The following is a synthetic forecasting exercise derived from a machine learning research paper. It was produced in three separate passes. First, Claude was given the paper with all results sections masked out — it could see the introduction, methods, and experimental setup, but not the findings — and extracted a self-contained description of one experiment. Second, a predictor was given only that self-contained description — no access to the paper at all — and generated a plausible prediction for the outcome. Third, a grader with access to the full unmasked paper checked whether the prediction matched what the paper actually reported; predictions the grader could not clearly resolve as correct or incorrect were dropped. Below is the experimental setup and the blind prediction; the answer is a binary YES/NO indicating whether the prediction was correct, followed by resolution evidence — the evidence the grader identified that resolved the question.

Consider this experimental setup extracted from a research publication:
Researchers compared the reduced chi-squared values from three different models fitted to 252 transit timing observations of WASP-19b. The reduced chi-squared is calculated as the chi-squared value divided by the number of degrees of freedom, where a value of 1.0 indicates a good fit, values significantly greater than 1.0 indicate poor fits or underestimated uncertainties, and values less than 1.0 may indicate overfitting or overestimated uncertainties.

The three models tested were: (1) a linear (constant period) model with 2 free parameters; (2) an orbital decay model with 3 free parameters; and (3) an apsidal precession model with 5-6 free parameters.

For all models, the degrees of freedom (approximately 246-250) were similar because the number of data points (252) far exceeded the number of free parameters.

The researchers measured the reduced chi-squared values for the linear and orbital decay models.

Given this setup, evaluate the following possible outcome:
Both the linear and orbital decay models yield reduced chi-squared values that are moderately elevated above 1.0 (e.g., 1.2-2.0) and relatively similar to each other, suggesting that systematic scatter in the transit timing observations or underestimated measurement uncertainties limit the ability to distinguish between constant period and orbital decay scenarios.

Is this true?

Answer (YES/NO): NO